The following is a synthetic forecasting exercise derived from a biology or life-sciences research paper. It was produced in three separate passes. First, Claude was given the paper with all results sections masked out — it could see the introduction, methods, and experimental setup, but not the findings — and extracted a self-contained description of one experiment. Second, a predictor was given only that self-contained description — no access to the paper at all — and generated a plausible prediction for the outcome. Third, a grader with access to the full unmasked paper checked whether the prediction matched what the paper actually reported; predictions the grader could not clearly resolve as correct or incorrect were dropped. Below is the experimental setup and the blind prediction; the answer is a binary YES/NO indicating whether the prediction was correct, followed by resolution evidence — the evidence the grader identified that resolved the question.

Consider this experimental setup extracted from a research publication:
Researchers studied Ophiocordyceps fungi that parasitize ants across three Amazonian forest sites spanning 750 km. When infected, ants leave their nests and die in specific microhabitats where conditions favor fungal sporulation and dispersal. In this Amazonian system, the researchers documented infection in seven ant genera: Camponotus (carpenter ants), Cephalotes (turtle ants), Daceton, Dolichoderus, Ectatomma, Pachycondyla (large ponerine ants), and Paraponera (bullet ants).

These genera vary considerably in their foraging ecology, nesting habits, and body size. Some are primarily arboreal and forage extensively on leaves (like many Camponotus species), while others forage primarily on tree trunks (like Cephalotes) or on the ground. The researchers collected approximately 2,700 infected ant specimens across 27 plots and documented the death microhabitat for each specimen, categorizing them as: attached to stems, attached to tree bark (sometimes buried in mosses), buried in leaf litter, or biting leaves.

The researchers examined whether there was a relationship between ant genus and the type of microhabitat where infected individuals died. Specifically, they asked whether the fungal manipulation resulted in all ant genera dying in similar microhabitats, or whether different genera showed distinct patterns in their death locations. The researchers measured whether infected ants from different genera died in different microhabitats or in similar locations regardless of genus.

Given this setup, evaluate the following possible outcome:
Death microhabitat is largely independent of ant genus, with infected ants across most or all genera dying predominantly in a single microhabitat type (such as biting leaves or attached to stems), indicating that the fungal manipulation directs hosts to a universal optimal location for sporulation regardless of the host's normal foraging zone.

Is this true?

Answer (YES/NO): NO